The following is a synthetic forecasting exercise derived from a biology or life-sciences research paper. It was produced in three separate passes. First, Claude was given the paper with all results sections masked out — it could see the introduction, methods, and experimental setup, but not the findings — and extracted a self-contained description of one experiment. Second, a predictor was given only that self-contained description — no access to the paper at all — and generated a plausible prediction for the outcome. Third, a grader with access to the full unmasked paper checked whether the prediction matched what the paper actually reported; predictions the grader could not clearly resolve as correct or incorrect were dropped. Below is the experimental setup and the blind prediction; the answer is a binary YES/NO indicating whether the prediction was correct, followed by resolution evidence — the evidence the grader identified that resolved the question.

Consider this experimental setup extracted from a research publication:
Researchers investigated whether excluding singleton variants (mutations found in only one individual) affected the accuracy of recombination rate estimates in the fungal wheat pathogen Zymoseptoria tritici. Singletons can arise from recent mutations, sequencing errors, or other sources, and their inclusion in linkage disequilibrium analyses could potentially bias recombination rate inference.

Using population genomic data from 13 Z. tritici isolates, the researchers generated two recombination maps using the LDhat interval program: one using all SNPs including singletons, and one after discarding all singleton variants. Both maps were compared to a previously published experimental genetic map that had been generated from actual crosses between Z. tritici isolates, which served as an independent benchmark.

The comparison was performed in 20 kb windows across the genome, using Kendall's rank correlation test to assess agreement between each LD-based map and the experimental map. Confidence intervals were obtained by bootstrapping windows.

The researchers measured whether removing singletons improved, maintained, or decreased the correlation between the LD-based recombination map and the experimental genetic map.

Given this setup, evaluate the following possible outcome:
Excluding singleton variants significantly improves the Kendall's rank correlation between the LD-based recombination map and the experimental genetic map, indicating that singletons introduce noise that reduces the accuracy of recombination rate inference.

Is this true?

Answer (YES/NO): NO